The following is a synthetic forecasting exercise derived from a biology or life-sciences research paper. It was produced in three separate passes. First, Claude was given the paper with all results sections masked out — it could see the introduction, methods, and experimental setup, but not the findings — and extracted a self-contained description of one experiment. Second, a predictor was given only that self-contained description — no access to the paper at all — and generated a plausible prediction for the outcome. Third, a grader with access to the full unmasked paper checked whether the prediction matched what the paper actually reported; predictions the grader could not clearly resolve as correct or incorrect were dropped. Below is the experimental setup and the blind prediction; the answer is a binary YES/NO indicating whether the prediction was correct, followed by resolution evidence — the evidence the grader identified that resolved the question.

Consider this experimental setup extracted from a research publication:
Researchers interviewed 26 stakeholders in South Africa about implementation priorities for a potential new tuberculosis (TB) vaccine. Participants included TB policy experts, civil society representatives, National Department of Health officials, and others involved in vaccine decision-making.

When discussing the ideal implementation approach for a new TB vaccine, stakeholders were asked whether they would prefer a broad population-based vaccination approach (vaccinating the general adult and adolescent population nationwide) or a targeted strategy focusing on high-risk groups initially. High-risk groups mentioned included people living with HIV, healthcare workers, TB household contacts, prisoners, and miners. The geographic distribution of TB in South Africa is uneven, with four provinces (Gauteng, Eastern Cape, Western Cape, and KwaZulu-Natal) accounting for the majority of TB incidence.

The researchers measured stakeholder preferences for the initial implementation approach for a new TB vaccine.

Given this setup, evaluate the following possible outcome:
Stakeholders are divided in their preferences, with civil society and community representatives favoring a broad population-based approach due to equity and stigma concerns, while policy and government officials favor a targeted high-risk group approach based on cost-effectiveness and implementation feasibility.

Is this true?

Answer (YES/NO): NO